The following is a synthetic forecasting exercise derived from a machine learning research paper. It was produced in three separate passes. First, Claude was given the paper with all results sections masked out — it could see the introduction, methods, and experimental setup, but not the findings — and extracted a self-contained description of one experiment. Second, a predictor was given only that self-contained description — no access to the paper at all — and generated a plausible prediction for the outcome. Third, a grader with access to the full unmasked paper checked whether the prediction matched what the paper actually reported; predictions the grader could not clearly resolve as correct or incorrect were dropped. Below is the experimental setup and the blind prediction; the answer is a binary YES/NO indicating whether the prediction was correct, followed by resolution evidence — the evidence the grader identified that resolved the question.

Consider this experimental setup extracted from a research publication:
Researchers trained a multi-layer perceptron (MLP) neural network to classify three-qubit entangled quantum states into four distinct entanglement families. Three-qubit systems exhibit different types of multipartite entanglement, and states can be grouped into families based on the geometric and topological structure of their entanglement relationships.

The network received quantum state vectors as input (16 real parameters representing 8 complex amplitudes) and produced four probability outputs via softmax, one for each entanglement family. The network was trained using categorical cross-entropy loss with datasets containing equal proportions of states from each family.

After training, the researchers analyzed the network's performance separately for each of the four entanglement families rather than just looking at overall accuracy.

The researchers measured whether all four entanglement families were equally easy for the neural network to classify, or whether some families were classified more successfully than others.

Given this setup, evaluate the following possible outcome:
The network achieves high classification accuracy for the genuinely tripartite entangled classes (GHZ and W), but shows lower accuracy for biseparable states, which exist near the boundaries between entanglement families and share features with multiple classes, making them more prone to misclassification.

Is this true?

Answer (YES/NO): NO